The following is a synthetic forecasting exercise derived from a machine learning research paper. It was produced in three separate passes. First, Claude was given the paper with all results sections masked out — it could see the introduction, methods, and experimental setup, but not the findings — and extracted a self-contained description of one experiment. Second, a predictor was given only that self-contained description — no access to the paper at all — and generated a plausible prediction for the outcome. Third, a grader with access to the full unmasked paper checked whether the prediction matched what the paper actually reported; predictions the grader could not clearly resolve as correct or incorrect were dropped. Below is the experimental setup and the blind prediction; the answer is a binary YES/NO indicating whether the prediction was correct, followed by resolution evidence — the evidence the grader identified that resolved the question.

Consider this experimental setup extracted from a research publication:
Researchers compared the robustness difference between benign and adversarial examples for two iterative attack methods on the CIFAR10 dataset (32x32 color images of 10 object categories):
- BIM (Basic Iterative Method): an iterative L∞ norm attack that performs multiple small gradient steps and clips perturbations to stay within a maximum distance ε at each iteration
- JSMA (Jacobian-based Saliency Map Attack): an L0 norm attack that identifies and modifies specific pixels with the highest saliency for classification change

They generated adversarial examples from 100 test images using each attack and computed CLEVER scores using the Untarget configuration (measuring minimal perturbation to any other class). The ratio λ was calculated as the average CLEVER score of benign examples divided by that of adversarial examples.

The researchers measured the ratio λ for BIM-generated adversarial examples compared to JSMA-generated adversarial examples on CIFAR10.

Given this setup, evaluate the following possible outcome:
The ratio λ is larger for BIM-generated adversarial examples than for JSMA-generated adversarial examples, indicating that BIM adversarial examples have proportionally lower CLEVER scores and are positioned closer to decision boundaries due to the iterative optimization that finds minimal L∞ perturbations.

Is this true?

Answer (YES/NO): NO